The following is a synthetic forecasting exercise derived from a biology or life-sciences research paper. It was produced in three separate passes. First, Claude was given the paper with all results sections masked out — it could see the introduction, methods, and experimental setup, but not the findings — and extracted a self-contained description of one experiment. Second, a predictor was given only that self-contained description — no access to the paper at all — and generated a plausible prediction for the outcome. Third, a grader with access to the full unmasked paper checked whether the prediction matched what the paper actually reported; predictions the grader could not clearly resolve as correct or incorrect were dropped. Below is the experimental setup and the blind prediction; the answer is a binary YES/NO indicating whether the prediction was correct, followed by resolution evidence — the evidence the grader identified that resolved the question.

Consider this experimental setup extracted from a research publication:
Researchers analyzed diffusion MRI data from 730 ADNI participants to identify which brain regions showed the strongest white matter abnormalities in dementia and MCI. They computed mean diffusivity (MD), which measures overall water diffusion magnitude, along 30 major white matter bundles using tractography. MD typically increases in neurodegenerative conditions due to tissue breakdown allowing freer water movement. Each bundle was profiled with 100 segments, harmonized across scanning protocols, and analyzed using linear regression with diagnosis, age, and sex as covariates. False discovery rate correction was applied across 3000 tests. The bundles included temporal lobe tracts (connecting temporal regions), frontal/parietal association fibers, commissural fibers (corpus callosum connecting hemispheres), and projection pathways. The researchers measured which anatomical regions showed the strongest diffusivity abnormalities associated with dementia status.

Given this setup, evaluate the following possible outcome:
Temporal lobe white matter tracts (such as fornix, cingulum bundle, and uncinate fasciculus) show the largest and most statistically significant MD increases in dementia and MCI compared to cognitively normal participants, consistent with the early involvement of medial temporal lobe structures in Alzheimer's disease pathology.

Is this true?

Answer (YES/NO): NO